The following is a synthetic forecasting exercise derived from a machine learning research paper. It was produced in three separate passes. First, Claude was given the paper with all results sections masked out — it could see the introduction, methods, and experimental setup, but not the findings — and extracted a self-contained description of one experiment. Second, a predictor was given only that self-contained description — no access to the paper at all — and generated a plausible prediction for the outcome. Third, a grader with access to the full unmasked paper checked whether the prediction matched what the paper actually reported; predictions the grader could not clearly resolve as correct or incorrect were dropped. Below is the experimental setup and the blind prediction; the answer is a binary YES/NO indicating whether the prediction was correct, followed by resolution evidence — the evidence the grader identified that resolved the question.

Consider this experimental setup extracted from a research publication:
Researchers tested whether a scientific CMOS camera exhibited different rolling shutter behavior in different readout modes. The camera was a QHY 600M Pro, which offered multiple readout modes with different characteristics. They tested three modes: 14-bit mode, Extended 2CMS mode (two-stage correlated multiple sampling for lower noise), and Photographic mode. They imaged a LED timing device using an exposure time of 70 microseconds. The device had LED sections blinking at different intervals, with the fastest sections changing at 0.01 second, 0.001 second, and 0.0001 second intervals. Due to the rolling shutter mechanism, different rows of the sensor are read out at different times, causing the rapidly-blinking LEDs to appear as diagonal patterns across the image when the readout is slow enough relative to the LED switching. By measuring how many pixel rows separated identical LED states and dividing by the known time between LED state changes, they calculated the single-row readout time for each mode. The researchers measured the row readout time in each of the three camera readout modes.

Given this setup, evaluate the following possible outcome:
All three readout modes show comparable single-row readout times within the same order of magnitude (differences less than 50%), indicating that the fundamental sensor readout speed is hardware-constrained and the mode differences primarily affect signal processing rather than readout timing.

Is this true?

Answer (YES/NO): NO